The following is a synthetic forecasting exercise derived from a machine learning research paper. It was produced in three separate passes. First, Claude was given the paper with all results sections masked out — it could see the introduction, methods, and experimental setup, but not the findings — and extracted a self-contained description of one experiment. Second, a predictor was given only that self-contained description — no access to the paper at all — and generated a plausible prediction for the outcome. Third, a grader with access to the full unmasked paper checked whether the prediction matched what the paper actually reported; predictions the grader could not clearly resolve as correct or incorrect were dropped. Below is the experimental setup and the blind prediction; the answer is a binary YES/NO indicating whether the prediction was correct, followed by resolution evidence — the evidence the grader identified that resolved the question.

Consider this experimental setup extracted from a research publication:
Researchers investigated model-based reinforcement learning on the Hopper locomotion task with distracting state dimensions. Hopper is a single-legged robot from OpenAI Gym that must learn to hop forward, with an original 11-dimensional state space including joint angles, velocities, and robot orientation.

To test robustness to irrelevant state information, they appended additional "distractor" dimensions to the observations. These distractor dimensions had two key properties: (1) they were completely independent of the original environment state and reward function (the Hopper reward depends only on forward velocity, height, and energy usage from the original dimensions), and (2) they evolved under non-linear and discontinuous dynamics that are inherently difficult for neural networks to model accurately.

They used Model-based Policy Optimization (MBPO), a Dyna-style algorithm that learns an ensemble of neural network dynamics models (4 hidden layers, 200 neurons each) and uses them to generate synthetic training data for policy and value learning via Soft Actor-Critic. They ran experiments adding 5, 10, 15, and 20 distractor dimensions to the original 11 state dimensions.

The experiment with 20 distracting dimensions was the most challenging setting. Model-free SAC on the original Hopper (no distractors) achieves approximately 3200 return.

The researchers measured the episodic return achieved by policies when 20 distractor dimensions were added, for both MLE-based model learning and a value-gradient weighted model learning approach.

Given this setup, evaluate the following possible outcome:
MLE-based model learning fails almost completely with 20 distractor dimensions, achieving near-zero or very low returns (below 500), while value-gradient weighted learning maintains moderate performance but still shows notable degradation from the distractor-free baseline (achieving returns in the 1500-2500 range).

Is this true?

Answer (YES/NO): NO